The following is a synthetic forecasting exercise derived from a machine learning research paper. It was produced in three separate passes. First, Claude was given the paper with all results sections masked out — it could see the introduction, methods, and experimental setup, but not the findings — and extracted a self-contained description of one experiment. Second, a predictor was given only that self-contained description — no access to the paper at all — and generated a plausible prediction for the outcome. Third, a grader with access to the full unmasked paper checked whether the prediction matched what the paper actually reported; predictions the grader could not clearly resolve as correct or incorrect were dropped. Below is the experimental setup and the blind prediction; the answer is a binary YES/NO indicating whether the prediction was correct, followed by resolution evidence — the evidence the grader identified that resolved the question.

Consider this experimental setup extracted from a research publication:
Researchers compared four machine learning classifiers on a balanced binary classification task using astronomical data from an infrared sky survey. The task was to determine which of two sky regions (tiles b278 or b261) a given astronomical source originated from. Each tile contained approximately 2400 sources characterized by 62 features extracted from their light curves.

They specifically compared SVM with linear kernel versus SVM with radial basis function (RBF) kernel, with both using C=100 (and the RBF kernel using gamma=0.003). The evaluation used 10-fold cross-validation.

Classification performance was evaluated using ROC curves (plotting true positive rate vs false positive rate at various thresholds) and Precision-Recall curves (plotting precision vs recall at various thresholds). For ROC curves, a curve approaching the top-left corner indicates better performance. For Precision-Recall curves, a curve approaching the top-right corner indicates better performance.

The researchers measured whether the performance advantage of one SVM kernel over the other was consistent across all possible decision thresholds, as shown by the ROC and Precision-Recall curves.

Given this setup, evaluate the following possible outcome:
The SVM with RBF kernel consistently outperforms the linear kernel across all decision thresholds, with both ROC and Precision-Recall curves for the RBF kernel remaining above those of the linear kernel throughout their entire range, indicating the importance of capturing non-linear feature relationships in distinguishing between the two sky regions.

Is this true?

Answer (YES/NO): NO